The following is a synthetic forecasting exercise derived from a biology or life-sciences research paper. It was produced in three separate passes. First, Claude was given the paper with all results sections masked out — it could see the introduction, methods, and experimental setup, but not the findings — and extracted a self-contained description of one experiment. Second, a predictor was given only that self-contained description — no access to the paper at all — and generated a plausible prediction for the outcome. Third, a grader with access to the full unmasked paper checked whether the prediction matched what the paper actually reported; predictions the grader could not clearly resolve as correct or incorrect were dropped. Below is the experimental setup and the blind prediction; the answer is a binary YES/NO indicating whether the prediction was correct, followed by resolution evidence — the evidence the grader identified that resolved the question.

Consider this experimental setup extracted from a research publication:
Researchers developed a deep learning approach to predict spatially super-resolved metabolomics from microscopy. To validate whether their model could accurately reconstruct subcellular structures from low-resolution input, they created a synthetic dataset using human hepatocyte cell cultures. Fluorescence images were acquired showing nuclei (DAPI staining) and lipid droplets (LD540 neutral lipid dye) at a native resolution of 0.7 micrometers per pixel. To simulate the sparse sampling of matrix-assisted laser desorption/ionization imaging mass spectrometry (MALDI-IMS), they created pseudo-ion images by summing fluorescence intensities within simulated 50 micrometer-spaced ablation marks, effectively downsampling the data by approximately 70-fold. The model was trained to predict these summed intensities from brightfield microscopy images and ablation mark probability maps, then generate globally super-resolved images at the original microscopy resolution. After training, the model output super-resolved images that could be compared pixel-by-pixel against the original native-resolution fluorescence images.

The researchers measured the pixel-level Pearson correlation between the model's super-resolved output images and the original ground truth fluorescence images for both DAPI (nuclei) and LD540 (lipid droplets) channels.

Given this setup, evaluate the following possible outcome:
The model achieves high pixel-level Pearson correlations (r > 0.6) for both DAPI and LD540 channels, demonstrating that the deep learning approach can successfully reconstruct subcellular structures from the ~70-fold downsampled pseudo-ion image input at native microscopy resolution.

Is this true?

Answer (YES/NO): YES